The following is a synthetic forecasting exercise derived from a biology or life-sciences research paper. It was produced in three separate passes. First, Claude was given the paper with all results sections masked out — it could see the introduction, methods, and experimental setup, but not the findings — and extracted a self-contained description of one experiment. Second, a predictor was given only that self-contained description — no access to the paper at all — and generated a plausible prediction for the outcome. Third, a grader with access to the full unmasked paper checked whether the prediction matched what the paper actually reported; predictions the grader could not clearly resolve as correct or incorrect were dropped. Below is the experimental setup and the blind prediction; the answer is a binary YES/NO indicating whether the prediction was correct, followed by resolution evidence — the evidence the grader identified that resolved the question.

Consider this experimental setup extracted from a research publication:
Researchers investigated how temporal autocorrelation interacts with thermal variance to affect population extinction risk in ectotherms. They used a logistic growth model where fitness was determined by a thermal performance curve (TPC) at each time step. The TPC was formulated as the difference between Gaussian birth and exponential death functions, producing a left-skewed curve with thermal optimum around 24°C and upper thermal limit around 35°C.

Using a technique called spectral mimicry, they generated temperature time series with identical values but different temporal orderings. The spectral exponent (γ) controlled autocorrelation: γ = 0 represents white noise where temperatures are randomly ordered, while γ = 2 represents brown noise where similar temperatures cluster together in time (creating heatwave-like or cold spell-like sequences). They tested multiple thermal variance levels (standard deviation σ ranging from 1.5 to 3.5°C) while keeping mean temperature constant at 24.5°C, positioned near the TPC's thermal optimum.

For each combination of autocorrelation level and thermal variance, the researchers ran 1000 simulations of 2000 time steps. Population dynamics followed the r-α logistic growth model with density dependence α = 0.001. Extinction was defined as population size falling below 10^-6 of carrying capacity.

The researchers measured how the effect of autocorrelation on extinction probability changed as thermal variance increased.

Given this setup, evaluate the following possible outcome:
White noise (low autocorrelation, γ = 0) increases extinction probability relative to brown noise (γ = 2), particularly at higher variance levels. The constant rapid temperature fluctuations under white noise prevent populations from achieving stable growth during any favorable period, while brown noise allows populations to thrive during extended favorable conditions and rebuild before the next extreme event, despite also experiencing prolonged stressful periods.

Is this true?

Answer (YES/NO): NO